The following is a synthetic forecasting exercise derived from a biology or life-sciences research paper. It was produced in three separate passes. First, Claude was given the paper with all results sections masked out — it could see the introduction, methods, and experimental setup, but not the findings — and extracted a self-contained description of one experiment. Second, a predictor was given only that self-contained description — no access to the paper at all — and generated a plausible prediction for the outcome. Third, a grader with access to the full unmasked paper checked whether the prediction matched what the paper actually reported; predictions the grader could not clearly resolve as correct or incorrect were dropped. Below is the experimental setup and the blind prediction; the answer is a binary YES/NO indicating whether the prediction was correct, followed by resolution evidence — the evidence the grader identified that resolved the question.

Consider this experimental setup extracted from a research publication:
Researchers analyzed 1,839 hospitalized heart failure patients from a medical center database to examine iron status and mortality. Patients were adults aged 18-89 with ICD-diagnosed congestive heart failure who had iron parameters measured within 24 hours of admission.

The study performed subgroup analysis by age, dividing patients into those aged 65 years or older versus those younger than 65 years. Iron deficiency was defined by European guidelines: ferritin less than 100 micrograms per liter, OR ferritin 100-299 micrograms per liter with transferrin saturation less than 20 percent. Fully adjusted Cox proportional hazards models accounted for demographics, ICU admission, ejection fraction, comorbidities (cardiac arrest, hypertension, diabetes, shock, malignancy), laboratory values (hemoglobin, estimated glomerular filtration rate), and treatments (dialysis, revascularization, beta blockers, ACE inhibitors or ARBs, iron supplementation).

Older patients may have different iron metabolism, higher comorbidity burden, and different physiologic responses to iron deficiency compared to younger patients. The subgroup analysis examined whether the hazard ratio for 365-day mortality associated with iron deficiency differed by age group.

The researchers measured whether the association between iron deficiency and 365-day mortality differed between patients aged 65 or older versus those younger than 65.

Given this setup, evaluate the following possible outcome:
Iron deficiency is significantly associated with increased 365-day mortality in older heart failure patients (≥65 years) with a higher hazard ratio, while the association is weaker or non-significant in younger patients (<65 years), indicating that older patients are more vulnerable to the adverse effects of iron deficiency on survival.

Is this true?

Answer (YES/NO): NO